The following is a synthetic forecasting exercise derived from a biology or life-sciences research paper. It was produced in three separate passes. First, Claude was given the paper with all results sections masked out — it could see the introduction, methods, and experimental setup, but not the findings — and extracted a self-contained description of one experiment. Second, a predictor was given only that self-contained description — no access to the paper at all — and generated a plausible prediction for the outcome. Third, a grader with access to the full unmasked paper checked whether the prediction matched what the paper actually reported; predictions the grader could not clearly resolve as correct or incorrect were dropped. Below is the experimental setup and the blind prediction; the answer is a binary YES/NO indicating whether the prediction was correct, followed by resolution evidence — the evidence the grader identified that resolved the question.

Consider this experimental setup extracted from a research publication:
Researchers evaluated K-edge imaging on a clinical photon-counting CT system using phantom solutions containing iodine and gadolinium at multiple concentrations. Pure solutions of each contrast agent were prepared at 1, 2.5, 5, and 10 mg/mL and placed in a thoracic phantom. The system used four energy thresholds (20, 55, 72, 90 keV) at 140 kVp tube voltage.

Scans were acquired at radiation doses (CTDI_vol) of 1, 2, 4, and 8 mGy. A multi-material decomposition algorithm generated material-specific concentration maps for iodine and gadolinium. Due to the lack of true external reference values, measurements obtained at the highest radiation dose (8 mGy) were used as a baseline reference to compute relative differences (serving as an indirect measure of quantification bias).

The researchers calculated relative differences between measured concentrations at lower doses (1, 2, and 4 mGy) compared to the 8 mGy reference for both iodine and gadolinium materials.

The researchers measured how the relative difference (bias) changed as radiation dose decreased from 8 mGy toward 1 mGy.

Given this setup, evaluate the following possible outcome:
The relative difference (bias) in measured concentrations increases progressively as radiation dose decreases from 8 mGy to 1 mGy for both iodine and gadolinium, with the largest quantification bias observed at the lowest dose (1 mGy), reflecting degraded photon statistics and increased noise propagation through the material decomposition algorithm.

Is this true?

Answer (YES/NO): YES